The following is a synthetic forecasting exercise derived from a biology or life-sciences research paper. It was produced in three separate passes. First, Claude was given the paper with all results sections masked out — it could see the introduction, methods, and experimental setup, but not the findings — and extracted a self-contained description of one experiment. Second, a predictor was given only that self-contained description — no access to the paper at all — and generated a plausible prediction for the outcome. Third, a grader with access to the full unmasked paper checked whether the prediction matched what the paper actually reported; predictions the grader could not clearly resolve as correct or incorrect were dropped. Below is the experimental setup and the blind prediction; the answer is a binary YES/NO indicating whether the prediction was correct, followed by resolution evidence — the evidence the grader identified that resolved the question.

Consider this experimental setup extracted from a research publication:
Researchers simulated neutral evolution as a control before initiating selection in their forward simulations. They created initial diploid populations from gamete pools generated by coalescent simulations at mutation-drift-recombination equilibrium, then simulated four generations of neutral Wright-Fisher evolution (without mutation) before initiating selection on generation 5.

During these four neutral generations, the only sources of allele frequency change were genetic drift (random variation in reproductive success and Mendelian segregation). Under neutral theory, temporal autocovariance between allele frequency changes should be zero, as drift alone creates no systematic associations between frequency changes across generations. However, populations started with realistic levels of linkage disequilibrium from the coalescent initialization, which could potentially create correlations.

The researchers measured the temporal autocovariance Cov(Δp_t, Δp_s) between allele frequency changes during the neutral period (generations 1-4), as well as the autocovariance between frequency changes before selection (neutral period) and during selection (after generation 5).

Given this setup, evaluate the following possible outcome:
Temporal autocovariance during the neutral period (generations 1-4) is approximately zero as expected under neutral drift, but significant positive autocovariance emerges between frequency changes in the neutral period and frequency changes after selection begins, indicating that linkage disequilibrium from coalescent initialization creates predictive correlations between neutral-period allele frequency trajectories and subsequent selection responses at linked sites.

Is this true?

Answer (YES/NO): NO